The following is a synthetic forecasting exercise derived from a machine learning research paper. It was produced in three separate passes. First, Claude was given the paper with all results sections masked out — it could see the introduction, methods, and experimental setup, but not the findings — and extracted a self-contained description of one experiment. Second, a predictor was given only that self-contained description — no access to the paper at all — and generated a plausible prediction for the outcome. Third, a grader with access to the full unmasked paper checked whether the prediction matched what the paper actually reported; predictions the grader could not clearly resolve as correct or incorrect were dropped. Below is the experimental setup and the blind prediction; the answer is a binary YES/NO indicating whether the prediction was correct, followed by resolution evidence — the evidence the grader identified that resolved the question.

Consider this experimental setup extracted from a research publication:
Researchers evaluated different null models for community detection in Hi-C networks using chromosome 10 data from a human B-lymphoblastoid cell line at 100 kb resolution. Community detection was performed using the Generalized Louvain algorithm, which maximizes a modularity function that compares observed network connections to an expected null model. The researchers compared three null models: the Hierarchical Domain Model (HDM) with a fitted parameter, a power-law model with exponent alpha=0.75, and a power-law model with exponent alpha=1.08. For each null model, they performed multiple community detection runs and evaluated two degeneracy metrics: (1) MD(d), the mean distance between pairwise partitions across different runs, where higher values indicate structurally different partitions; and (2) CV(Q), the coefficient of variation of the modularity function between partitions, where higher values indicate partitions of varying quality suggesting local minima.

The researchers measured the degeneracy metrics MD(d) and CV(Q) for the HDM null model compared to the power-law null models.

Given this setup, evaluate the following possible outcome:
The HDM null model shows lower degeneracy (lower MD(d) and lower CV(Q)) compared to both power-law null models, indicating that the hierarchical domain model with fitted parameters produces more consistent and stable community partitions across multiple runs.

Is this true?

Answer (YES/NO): NO